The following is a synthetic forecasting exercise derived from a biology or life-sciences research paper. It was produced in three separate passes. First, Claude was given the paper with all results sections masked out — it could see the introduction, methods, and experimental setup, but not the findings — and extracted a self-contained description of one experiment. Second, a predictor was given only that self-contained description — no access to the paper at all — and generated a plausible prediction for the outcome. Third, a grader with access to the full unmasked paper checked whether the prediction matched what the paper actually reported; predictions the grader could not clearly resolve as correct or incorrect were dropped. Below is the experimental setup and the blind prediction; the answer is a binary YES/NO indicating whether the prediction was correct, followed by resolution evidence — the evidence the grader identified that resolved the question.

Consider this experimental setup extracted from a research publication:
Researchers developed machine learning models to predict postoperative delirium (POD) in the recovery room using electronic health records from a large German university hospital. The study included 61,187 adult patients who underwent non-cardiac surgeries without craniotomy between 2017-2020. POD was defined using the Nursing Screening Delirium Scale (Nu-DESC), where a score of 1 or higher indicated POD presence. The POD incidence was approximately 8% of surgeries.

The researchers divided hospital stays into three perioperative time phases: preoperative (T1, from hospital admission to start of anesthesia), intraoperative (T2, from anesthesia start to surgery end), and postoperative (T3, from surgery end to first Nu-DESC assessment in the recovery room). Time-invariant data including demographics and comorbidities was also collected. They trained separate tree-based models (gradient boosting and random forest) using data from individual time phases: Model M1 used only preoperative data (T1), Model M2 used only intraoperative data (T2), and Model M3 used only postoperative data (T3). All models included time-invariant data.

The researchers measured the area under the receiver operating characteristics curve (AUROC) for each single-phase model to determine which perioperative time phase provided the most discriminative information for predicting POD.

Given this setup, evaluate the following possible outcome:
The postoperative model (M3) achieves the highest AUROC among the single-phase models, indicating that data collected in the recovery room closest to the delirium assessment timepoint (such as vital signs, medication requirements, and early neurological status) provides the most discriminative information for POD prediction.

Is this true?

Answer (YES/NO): YES